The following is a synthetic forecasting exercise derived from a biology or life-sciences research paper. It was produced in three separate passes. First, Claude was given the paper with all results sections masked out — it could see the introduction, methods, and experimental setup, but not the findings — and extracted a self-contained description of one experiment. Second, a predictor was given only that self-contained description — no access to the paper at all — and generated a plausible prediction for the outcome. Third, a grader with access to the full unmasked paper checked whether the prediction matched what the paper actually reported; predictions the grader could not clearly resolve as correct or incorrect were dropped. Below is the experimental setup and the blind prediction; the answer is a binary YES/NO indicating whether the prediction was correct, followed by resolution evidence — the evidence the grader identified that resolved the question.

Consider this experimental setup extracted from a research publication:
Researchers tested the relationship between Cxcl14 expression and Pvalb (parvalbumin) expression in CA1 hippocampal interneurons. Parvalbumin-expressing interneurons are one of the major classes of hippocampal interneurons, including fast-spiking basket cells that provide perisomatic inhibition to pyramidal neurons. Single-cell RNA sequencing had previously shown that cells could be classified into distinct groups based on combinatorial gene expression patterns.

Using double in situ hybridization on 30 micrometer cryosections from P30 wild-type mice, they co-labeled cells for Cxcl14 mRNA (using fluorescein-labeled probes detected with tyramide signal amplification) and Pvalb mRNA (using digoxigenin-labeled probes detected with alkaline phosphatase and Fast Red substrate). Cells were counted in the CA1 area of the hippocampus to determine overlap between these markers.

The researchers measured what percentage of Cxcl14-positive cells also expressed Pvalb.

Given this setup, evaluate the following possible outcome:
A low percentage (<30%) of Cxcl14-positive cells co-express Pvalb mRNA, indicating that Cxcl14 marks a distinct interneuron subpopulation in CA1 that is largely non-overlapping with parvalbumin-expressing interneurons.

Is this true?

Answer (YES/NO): YES